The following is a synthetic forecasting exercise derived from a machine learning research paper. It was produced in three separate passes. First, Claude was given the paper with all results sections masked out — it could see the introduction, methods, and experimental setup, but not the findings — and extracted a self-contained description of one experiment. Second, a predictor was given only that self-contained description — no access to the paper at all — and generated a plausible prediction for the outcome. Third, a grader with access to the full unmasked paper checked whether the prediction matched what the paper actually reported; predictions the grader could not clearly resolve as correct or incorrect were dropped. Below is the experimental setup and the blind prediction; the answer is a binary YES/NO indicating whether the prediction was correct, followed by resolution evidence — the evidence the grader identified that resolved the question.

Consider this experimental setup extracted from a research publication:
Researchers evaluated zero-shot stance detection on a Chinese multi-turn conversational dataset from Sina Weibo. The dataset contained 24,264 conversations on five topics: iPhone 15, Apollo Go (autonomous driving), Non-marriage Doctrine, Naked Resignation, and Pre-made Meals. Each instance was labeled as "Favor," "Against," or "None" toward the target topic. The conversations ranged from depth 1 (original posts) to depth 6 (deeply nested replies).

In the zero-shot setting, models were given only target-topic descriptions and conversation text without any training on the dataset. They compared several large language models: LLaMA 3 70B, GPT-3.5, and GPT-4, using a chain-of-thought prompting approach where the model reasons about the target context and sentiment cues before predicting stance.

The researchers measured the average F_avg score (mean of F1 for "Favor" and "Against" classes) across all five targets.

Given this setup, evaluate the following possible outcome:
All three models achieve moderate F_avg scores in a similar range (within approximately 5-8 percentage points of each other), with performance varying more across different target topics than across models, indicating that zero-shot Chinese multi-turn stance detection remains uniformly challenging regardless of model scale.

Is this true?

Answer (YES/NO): NO